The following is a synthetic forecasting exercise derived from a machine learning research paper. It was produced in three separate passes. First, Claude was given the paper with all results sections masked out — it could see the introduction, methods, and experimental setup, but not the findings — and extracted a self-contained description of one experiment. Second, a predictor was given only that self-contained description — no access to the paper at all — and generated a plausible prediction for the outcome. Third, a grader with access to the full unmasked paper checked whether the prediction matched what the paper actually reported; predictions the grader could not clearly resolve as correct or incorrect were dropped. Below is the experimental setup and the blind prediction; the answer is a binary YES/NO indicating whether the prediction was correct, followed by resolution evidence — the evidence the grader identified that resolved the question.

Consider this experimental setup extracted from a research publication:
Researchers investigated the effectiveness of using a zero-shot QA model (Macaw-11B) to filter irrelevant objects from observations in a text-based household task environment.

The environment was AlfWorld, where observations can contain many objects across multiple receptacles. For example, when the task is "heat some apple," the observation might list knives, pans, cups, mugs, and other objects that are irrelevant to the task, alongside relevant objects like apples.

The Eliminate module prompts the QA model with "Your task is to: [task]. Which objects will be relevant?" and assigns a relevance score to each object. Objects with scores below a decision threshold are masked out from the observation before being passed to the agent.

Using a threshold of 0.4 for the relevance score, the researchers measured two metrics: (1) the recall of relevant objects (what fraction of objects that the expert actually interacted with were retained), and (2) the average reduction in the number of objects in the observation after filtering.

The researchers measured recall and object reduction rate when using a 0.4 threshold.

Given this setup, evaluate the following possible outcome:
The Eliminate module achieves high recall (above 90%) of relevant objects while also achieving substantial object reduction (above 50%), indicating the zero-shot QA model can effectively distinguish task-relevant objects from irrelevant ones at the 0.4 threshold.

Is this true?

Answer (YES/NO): NO